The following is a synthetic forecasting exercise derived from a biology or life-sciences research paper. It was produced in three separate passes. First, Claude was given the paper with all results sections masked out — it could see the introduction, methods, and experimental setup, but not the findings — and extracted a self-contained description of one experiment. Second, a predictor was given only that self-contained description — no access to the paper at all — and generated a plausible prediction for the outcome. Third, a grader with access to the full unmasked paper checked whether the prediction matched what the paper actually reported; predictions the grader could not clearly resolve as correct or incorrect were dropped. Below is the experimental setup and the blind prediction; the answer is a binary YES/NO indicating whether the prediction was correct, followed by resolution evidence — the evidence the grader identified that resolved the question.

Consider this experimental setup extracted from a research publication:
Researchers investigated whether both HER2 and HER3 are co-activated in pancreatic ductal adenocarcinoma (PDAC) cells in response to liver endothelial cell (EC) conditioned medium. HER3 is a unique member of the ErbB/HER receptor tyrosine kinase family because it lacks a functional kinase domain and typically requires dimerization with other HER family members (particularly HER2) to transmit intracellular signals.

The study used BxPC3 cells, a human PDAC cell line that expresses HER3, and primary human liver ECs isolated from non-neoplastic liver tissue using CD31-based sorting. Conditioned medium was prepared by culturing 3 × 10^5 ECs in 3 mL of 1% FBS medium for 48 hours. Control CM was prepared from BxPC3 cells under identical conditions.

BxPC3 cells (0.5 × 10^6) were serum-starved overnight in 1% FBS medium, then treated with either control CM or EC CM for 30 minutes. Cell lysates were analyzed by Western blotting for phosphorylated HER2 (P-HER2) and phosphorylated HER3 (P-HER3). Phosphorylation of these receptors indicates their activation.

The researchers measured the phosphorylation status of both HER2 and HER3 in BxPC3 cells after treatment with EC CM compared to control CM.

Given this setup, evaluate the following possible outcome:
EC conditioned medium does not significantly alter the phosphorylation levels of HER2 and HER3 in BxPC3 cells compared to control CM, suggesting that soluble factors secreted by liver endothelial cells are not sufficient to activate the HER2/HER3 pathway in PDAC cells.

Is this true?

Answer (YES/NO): NO